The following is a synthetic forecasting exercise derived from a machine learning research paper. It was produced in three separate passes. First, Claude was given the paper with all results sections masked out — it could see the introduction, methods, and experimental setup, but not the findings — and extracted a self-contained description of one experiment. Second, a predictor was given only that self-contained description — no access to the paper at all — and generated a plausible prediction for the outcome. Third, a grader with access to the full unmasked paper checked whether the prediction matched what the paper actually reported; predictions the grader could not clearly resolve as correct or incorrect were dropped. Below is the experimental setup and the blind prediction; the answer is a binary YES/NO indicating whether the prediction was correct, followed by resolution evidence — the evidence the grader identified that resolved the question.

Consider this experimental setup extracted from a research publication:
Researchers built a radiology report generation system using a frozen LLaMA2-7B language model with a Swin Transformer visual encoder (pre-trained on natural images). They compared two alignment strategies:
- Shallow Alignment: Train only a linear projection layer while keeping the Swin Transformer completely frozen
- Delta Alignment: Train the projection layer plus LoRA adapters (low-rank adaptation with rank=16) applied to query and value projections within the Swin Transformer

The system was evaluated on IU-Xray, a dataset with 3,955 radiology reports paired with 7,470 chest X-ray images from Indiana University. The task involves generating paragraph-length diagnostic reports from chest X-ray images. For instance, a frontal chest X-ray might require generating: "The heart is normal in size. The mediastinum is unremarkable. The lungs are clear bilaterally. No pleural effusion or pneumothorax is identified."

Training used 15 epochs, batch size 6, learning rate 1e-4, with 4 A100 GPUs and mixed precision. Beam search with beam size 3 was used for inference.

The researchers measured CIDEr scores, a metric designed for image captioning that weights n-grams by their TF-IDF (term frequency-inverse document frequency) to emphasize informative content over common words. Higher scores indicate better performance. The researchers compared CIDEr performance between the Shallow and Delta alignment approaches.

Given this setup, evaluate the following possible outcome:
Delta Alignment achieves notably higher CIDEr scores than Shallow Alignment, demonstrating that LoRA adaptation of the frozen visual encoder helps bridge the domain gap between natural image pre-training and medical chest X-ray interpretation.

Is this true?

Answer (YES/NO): NO